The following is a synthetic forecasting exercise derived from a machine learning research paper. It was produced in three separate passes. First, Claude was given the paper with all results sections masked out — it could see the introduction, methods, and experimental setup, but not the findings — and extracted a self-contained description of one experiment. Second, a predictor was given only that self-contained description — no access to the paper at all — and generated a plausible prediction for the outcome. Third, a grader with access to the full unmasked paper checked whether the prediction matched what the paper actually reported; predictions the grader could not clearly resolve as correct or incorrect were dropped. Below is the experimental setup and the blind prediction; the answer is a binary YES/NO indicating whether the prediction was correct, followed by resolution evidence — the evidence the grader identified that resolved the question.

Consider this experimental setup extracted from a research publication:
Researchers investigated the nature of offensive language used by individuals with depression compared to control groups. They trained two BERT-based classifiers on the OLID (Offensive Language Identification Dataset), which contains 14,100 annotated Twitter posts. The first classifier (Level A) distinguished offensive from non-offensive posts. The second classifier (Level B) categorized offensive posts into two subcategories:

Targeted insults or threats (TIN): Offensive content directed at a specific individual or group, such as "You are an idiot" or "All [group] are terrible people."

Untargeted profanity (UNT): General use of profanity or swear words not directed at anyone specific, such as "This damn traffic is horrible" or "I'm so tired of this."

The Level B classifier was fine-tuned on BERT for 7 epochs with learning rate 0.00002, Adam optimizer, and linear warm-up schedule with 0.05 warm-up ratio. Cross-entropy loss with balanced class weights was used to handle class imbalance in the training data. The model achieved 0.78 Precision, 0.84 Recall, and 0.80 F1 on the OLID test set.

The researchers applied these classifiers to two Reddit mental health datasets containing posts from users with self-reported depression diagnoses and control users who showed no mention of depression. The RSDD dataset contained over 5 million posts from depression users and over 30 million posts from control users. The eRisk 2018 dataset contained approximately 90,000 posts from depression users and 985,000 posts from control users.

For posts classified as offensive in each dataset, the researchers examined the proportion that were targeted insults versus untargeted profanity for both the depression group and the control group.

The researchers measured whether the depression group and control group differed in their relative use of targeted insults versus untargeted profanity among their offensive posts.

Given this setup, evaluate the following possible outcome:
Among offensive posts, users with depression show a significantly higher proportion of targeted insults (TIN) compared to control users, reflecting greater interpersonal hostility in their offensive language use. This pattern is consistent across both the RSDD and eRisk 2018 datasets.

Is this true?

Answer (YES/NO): NO